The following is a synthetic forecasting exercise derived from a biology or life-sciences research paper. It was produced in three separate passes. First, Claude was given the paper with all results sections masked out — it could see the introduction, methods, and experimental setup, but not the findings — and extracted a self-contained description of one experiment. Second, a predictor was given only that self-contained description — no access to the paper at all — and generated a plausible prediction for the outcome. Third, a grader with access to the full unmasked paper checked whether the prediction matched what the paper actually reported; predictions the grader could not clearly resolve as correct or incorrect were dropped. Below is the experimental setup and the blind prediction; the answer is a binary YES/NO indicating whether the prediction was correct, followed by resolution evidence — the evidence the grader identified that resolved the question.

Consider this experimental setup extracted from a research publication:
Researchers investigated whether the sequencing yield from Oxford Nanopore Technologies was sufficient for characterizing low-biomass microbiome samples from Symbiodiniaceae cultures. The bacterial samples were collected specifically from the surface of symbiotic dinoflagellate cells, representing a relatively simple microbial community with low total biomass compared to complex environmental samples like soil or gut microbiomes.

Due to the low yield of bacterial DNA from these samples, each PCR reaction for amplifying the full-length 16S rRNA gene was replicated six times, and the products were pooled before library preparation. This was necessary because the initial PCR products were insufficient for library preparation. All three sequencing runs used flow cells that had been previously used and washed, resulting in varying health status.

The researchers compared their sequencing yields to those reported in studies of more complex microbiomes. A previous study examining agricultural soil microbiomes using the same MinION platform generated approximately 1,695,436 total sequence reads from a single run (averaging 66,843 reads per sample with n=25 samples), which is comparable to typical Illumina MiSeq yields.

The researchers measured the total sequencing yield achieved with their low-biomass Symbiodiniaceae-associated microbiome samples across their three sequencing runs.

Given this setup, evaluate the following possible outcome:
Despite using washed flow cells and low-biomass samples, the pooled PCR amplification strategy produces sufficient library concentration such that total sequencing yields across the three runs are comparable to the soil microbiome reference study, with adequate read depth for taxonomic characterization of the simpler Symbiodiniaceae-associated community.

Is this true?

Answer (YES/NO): NO